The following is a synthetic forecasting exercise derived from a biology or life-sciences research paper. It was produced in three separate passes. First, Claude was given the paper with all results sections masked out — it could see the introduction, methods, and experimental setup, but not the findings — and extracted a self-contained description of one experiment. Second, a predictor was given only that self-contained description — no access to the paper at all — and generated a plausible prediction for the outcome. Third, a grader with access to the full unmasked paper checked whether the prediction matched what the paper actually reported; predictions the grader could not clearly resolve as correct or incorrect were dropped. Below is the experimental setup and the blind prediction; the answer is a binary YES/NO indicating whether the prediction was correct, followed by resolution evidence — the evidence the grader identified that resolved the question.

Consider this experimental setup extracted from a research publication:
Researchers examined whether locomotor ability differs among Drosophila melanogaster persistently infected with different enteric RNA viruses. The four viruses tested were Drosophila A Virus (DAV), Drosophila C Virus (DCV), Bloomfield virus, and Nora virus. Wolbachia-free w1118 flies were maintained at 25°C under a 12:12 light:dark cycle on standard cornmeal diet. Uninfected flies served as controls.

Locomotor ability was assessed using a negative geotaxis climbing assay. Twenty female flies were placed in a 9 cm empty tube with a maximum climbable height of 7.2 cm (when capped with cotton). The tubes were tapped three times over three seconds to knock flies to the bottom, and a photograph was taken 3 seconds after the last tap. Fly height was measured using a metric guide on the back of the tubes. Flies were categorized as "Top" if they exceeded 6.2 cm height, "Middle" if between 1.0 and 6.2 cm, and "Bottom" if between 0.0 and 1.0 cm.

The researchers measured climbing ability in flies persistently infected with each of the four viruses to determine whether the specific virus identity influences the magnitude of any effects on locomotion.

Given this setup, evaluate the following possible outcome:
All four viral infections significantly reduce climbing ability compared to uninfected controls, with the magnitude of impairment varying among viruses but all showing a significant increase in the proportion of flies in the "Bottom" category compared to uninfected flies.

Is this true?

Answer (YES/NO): NO